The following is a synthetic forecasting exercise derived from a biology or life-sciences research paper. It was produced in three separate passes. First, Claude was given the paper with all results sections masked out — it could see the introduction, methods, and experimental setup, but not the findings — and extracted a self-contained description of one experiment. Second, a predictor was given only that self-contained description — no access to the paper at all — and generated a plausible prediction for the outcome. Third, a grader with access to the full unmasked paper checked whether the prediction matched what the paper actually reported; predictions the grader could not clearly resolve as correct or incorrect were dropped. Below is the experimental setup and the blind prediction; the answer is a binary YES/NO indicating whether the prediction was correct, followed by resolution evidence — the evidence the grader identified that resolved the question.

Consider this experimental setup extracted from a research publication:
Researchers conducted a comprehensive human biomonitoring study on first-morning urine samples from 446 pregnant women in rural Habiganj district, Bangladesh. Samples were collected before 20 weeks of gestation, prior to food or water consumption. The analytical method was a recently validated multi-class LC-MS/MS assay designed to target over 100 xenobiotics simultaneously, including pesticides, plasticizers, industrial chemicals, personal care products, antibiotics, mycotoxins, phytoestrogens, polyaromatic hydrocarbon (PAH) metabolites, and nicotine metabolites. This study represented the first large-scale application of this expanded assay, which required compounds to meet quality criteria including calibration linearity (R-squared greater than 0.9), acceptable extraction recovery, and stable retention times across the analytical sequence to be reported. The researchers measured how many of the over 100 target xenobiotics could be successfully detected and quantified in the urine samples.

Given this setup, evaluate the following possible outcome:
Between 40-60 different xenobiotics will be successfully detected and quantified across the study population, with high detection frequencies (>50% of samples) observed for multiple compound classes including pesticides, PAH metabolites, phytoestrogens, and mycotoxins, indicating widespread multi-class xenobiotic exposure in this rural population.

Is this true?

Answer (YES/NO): NO